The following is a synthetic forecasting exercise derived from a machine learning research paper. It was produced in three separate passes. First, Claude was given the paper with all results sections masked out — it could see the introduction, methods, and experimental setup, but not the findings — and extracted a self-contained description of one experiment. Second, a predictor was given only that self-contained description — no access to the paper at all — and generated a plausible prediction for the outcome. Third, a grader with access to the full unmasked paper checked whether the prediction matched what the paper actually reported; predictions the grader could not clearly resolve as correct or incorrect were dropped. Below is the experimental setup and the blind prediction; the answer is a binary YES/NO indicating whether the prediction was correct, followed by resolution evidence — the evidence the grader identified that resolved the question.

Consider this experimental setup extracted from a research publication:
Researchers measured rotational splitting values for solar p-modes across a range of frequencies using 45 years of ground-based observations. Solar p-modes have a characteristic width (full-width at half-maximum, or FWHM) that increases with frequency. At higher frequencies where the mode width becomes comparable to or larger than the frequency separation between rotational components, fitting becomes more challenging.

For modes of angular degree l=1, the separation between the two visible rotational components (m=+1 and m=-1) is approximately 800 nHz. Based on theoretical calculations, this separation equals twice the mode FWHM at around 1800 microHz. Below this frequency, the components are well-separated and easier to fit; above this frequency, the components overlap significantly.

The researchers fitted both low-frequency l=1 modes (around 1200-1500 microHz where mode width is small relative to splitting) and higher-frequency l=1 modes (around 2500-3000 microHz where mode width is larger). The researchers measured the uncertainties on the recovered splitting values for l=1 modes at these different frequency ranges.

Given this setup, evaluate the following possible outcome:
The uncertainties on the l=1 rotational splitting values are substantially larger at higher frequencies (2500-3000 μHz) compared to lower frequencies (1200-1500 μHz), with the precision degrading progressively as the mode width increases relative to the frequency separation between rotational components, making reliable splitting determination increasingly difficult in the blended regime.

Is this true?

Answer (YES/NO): YES